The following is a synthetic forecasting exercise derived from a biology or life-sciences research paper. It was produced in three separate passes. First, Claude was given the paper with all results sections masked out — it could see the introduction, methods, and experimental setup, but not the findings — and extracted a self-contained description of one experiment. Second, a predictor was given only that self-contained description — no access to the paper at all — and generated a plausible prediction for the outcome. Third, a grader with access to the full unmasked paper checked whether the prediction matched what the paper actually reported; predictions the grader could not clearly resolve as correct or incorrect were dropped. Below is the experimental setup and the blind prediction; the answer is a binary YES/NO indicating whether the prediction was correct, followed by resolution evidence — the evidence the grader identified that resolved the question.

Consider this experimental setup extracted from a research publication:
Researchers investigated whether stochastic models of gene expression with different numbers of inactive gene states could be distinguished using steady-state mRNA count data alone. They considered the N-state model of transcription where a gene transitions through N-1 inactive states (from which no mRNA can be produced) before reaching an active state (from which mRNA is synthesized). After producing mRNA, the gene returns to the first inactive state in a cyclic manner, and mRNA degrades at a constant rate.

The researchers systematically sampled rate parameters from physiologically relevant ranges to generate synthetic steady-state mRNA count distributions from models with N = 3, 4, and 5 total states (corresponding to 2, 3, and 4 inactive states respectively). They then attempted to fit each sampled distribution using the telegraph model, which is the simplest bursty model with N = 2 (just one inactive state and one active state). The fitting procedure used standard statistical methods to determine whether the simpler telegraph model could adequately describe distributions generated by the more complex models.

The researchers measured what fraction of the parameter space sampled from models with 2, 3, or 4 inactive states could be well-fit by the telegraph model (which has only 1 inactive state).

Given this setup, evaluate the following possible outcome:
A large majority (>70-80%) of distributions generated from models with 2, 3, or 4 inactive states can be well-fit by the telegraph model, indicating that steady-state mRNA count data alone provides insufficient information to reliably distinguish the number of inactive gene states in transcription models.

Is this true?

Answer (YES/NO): YES